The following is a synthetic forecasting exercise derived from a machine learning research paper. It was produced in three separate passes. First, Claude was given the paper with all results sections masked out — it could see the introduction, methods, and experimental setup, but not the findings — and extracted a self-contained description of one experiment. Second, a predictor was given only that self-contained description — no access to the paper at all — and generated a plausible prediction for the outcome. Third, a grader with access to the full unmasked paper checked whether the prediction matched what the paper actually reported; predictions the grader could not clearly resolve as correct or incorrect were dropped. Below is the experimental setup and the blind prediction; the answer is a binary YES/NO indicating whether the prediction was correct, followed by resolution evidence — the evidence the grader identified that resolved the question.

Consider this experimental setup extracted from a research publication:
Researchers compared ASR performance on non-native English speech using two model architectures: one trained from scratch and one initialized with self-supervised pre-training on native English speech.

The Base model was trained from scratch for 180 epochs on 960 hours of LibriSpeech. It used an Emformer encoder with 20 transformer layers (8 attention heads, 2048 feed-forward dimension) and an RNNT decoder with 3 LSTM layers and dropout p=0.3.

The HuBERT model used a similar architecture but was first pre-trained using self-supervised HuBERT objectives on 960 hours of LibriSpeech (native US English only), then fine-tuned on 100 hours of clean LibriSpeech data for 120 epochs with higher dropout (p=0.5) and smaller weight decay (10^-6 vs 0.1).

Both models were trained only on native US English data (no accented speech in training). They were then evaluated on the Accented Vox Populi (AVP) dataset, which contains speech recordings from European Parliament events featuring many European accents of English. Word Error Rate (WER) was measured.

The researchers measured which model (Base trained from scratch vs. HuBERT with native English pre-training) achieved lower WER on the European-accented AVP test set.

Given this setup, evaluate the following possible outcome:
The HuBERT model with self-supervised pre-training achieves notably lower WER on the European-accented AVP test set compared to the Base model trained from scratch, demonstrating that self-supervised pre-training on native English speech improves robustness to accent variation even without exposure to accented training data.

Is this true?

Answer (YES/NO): NO